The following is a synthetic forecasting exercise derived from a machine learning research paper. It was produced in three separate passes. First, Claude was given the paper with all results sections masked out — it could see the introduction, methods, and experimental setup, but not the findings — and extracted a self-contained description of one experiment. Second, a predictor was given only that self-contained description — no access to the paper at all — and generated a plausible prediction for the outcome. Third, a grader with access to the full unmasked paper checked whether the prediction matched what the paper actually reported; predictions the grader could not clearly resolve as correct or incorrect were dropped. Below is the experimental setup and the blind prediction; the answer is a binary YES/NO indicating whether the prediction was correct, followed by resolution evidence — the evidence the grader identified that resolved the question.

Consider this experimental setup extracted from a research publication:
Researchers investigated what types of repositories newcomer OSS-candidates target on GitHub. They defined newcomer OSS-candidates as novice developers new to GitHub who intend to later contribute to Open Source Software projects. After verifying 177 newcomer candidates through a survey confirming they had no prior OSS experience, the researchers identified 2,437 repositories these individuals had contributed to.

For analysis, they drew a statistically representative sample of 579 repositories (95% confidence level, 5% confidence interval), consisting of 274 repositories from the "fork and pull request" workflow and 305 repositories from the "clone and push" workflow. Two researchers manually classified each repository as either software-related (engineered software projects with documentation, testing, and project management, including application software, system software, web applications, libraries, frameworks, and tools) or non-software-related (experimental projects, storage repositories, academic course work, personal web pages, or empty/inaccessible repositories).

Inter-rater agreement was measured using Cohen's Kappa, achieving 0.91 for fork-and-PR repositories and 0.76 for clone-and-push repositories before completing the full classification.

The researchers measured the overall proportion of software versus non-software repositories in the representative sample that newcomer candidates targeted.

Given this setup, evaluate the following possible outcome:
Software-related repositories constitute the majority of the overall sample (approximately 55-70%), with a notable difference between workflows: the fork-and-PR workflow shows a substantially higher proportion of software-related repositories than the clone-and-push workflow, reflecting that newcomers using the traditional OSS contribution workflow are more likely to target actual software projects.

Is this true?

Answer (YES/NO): NO